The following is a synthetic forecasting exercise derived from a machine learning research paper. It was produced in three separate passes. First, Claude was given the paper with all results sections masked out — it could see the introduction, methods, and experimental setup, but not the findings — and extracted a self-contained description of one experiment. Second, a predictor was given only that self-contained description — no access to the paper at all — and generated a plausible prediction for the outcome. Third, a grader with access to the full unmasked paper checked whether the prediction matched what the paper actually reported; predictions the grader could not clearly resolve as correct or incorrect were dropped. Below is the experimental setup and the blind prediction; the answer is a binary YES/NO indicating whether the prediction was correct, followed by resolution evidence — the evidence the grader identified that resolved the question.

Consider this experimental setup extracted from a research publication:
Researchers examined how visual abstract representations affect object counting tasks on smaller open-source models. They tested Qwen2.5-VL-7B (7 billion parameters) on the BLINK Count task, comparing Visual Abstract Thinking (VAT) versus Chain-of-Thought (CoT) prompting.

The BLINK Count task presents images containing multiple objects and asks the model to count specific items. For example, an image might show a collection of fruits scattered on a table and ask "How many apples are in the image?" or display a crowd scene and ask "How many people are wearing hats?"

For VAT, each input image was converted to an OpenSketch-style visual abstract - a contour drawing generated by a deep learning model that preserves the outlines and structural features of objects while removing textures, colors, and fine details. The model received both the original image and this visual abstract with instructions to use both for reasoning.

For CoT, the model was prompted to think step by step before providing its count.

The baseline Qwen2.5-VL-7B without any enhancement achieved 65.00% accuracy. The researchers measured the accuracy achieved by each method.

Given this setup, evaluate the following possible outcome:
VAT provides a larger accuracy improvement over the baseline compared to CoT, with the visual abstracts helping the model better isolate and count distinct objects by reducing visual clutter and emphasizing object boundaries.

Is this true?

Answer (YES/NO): YES